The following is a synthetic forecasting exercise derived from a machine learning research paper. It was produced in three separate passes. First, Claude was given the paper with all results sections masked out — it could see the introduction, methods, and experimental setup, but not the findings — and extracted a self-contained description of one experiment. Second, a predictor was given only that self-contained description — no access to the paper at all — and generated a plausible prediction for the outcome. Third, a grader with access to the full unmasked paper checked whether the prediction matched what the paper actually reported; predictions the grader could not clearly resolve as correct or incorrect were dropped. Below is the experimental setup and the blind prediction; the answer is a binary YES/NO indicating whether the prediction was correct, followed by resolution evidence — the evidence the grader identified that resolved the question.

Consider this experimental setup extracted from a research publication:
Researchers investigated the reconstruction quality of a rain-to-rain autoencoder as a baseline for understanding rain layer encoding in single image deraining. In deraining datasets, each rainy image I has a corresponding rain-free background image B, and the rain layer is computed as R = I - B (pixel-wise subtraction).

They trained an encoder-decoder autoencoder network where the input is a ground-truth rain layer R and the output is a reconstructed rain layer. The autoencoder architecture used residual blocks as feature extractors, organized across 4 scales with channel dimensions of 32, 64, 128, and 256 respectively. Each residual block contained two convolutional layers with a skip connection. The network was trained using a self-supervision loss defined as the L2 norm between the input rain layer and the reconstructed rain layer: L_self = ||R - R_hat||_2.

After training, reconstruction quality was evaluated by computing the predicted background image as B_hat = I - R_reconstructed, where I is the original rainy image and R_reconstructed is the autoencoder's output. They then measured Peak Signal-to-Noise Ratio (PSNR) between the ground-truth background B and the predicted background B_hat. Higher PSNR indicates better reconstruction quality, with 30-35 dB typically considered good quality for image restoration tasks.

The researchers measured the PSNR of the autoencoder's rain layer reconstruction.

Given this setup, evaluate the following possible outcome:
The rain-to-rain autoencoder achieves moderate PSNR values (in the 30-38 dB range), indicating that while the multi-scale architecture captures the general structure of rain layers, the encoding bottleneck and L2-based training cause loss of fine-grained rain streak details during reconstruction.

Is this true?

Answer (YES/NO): NO